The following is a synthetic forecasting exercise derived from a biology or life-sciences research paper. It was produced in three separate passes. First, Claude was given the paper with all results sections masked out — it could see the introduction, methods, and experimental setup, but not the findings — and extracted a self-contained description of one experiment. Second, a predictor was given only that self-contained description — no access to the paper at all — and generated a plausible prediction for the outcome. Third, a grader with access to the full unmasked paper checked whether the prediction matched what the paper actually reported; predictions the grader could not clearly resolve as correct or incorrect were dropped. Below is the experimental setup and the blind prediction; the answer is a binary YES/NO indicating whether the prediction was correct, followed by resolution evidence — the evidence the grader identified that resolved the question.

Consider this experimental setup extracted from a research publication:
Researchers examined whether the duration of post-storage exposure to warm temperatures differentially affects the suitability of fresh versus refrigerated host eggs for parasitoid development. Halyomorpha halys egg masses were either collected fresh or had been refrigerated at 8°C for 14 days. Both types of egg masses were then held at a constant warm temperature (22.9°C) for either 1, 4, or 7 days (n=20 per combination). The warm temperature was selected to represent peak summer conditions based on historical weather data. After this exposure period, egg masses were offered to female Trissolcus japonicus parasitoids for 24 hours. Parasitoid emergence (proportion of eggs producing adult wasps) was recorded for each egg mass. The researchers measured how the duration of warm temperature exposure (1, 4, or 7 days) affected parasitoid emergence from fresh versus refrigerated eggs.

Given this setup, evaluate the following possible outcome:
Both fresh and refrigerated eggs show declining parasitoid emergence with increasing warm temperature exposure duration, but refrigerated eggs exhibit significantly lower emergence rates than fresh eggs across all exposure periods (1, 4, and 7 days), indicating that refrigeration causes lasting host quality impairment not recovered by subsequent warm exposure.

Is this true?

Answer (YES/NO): NO